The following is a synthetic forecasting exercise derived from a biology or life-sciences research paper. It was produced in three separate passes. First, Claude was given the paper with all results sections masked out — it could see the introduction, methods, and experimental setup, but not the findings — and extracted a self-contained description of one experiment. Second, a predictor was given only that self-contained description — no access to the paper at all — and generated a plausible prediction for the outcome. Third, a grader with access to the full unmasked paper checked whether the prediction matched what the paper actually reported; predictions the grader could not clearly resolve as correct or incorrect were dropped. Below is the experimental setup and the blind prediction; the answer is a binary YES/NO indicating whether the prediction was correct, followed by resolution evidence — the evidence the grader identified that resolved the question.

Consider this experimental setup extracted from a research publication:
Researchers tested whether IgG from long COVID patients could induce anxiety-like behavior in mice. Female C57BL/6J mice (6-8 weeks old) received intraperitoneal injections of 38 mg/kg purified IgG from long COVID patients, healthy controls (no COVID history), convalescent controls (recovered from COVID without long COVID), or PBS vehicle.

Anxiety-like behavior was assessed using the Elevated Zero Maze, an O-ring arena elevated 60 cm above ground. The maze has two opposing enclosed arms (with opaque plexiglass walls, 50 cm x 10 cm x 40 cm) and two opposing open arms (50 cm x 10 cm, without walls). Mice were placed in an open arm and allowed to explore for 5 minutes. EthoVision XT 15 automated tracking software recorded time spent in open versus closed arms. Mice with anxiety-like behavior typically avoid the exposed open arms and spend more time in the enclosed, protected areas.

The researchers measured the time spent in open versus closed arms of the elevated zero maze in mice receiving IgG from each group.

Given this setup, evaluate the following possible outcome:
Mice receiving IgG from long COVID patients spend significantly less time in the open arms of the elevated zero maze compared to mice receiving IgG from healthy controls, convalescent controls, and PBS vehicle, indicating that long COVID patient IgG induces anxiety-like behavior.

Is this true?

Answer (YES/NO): NO